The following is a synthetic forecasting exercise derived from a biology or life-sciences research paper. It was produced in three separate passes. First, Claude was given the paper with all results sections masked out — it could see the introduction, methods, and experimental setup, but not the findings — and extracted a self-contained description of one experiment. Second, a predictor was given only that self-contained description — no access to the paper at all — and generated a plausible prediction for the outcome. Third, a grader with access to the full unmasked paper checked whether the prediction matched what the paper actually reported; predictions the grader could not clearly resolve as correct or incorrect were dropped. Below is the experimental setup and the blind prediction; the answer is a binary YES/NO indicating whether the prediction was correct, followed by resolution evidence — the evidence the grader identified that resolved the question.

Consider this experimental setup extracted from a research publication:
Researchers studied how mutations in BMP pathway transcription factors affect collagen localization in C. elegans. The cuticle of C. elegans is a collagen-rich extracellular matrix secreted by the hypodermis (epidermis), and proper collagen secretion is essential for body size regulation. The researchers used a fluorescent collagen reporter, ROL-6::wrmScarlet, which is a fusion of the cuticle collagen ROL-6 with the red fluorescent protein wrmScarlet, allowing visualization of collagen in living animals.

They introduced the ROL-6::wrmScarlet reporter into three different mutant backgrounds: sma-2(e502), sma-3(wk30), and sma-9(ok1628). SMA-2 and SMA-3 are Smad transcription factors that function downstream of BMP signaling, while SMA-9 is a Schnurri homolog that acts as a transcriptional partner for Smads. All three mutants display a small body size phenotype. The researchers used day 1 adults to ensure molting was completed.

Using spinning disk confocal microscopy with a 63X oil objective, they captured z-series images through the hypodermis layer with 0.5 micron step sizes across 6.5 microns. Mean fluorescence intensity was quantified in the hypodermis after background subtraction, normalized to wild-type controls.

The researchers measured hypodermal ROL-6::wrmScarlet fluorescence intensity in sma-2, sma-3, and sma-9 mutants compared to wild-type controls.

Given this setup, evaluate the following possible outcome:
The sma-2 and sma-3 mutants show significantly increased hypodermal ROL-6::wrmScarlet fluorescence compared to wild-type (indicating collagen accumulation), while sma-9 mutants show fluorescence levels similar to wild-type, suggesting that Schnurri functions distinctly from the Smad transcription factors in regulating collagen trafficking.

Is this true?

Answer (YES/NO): NO